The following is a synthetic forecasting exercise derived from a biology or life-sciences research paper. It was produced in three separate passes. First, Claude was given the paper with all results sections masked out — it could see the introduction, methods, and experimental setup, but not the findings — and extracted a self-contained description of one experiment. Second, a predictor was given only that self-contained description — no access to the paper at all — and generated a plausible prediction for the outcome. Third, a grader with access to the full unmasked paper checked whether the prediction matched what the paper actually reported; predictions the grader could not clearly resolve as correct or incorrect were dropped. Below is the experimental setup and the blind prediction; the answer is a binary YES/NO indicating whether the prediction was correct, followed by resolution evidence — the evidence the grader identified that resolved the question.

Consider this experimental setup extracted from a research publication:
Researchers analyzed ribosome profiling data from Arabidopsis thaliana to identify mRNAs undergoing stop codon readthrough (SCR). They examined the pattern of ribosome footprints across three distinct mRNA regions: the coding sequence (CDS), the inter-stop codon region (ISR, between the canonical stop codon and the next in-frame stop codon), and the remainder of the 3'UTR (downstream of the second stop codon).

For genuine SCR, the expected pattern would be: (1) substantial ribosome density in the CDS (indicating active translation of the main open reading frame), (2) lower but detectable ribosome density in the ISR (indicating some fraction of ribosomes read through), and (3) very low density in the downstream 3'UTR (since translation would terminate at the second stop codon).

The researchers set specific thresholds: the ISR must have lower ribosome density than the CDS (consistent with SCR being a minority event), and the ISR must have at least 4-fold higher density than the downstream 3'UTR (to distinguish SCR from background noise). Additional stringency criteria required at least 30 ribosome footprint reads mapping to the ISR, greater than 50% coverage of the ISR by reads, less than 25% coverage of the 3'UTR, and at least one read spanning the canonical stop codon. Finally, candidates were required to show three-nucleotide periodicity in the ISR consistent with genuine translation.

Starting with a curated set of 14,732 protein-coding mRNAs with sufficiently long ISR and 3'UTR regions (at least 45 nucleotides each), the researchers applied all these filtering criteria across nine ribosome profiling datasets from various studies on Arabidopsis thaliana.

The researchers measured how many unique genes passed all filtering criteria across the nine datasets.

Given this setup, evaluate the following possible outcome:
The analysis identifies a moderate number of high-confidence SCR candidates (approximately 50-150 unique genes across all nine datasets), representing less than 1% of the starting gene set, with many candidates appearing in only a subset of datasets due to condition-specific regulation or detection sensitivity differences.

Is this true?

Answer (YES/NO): YES